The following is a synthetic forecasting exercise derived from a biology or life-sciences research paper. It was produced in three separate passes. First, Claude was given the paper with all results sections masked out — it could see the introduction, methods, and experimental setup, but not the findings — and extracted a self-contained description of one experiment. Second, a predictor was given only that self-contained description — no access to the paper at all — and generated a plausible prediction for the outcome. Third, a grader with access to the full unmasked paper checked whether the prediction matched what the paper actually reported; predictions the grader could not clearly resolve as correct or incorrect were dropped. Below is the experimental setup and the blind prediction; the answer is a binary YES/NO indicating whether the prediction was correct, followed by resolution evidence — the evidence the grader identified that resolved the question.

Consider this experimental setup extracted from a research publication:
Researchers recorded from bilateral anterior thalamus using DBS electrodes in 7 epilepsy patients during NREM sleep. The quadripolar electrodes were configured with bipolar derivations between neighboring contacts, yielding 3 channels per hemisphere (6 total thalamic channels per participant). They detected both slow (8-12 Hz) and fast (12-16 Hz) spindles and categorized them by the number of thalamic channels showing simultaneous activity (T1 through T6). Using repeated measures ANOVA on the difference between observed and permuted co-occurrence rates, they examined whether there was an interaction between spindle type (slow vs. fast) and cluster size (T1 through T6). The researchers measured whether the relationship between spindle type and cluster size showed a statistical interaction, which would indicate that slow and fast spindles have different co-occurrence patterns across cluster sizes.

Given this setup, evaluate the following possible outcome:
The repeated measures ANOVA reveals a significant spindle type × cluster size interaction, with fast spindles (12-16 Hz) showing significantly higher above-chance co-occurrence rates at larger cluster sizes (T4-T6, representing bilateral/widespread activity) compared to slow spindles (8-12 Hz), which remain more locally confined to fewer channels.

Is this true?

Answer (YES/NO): NO